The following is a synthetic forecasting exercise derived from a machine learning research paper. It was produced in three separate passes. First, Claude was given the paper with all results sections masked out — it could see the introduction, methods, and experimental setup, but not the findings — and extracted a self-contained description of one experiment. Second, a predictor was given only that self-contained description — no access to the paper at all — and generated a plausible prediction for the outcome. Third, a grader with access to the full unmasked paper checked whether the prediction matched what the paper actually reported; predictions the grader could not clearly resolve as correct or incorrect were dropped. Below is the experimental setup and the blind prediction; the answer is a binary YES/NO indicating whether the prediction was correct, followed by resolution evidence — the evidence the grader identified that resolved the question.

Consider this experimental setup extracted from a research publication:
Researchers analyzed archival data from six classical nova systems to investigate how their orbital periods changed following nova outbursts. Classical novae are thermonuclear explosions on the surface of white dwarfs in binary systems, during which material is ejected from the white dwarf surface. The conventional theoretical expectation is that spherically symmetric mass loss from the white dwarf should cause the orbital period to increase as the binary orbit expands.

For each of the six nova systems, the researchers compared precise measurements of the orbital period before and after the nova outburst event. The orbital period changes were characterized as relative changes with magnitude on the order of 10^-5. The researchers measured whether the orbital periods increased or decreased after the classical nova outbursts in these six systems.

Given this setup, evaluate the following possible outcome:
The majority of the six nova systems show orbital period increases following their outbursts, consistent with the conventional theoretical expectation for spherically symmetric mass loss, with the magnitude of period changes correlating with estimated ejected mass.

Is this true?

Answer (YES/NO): NO